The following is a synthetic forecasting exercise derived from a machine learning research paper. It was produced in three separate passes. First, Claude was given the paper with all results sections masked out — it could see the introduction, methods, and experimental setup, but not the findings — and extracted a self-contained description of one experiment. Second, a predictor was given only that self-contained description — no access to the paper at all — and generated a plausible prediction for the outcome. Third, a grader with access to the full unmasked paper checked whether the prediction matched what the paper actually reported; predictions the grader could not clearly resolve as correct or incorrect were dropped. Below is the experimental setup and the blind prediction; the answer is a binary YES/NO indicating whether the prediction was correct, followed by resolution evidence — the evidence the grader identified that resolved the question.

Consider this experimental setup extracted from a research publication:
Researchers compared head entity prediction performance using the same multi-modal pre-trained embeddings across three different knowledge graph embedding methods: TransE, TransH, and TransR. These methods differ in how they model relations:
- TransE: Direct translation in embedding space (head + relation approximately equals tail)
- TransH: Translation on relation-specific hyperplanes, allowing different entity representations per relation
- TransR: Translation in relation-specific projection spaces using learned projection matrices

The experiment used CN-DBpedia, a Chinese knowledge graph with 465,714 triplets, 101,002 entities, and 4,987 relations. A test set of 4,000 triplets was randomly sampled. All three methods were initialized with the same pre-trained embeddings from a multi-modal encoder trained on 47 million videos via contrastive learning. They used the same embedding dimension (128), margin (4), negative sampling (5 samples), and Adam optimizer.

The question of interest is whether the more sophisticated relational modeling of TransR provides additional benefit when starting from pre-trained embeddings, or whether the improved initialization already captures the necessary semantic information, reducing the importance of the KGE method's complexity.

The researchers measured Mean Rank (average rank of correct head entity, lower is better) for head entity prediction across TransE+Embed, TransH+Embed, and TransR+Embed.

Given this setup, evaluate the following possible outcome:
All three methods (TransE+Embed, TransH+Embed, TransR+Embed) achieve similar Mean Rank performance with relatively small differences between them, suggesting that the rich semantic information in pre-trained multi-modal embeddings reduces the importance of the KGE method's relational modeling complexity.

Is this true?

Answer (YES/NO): YES